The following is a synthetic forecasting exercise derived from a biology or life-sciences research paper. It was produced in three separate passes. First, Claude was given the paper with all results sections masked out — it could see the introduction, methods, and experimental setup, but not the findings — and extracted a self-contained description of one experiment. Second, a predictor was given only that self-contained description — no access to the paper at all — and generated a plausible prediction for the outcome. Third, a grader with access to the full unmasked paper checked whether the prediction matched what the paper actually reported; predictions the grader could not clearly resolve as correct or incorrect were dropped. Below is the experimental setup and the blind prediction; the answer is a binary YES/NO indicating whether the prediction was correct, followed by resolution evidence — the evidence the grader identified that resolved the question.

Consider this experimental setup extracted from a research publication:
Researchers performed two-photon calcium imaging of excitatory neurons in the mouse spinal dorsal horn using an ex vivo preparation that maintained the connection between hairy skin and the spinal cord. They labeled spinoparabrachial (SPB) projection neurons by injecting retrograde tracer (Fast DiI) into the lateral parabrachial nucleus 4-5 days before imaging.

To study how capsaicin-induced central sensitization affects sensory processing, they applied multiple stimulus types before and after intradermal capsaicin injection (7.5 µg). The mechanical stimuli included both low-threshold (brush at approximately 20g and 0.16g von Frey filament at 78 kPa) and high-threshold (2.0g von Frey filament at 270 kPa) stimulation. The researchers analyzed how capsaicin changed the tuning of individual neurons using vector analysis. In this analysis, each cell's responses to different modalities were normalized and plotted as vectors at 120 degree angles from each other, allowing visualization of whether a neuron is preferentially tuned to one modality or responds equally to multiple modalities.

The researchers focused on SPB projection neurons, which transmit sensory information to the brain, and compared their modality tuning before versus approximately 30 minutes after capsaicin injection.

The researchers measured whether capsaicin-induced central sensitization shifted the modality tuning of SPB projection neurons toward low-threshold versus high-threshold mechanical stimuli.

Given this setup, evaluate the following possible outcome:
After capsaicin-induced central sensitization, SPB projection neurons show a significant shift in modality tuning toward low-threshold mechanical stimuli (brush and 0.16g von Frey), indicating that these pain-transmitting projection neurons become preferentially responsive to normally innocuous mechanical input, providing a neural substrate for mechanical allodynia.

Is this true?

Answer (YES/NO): YES